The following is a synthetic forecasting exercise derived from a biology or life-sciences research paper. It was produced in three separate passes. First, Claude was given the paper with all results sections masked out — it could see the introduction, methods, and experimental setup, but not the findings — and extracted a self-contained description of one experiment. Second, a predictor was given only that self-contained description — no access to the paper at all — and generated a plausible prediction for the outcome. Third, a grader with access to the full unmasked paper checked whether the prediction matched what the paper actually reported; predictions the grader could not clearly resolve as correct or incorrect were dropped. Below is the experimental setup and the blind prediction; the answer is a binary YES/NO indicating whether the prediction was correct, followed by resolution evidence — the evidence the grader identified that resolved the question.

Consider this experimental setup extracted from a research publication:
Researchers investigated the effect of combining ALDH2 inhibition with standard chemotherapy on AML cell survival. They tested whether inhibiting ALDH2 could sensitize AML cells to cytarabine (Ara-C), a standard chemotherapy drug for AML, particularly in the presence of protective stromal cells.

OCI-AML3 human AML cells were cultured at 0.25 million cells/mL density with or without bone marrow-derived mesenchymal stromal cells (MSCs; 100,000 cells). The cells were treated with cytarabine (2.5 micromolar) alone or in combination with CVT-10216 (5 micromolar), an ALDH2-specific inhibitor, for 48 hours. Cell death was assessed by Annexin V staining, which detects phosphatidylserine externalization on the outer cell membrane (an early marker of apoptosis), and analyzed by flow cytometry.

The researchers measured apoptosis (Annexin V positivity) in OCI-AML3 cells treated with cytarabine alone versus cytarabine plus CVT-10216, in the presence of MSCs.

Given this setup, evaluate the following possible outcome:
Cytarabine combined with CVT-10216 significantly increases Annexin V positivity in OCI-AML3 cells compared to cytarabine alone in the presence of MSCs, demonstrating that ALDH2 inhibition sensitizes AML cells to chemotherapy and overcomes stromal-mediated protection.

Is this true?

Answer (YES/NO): YES